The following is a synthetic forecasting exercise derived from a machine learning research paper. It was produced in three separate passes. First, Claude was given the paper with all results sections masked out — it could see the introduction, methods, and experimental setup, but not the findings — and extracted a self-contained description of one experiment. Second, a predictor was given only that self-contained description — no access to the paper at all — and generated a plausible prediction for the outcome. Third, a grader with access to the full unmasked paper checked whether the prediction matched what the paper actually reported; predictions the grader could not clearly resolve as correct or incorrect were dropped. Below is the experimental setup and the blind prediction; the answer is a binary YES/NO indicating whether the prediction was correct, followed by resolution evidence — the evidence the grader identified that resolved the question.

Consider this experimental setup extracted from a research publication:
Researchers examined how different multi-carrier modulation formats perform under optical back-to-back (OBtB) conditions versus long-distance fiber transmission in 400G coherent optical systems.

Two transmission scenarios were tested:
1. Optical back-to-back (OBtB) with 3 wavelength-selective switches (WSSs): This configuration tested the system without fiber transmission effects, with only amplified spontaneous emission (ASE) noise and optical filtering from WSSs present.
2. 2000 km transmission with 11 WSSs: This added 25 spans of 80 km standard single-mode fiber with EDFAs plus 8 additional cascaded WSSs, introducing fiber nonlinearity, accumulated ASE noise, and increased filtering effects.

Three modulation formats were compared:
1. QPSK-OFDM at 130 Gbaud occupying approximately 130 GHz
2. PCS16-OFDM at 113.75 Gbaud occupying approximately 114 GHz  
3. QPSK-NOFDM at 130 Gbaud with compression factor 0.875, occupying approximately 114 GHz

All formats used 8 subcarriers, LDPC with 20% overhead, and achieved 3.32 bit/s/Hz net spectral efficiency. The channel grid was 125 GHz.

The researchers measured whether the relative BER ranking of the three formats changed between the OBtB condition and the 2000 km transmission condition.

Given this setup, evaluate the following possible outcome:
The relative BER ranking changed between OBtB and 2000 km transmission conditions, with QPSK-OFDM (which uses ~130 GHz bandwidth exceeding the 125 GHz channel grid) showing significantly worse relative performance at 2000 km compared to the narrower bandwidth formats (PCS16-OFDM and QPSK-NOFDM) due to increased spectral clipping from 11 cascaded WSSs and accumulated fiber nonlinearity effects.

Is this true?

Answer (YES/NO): YES